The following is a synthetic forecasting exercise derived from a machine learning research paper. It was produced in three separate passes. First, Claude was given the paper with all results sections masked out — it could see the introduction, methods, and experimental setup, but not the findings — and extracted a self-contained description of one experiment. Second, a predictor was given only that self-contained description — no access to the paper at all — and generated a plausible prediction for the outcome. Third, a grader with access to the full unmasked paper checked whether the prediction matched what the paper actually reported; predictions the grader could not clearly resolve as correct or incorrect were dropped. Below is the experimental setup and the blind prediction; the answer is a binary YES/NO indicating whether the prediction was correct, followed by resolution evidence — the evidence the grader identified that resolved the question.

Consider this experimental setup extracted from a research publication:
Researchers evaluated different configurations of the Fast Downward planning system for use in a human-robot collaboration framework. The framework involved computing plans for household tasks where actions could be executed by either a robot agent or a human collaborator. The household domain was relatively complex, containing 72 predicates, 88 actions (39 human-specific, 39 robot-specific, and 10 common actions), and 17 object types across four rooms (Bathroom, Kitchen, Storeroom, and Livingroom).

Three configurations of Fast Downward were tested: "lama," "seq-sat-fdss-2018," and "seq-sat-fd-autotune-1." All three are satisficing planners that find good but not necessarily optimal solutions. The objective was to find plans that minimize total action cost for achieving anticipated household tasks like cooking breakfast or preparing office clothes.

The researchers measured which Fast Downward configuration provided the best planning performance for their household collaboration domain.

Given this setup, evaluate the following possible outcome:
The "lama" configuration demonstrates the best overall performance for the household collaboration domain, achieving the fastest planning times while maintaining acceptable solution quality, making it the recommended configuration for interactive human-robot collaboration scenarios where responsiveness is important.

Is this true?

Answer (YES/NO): NO